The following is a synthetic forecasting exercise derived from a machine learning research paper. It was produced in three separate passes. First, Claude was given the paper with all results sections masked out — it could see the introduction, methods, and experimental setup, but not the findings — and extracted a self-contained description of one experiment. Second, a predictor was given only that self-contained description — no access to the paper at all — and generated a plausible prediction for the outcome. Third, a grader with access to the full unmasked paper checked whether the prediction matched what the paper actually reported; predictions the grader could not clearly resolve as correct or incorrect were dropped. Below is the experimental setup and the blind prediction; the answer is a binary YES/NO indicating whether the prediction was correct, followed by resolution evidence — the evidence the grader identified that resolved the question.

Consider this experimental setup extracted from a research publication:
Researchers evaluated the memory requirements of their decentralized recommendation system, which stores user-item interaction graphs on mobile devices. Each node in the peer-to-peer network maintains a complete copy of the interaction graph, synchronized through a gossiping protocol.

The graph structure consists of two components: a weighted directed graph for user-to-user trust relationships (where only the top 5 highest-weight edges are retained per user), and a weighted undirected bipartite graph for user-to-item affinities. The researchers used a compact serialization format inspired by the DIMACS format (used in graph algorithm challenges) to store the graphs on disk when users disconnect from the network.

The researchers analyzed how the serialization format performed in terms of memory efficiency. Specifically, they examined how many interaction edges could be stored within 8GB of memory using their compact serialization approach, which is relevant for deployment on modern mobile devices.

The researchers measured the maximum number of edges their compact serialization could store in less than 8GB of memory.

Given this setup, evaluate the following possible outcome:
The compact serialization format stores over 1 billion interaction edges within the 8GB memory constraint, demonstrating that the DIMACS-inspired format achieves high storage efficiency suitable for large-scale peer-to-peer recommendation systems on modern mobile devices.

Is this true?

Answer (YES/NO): NO